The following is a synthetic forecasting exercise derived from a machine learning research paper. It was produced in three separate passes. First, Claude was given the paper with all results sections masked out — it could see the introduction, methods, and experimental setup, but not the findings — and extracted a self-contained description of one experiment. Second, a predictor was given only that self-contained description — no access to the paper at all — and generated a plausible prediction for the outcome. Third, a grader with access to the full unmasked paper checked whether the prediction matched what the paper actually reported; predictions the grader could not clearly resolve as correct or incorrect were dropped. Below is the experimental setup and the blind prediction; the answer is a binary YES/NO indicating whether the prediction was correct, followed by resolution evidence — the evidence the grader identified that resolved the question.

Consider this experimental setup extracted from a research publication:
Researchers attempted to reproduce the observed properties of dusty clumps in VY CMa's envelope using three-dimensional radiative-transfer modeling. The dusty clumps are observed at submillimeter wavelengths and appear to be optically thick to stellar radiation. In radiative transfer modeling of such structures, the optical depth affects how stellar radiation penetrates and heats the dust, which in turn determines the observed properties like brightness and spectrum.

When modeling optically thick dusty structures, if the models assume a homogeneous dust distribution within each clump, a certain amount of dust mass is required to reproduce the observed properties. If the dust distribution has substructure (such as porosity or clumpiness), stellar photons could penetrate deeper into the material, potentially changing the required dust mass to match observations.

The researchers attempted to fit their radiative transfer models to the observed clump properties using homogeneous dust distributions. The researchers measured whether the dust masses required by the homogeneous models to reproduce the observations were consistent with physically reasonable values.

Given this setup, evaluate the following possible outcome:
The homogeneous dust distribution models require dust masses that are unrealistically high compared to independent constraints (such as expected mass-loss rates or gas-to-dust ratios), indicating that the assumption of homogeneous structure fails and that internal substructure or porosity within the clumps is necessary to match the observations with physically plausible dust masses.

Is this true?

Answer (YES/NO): YES